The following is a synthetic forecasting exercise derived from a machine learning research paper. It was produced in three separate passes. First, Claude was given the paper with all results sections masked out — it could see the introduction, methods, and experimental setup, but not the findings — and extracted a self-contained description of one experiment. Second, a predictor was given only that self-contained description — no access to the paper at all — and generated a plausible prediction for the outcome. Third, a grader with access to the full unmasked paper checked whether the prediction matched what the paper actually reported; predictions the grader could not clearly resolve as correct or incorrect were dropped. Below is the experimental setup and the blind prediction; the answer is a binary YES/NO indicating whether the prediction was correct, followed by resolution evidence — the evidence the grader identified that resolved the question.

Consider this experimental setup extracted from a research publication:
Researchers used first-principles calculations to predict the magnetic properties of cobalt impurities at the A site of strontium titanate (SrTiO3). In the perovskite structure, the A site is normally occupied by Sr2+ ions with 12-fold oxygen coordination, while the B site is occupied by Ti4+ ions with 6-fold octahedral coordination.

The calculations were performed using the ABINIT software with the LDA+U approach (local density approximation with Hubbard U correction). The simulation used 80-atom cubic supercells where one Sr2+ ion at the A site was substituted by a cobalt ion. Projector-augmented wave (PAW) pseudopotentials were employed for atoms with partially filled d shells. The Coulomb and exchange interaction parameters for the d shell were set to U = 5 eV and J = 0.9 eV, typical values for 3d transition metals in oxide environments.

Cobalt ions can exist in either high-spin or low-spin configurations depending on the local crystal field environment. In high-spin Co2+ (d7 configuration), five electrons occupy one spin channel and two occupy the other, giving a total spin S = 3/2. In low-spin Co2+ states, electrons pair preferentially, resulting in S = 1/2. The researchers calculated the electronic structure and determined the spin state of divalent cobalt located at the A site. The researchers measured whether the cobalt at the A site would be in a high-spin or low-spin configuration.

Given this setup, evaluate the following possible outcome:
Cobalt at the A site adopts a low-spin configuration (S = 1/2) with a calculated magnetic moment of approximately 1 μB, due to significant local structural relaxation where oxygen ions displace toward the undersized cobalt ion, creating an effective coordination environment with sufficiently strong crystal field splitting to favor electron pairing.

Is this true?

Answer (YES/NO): NO